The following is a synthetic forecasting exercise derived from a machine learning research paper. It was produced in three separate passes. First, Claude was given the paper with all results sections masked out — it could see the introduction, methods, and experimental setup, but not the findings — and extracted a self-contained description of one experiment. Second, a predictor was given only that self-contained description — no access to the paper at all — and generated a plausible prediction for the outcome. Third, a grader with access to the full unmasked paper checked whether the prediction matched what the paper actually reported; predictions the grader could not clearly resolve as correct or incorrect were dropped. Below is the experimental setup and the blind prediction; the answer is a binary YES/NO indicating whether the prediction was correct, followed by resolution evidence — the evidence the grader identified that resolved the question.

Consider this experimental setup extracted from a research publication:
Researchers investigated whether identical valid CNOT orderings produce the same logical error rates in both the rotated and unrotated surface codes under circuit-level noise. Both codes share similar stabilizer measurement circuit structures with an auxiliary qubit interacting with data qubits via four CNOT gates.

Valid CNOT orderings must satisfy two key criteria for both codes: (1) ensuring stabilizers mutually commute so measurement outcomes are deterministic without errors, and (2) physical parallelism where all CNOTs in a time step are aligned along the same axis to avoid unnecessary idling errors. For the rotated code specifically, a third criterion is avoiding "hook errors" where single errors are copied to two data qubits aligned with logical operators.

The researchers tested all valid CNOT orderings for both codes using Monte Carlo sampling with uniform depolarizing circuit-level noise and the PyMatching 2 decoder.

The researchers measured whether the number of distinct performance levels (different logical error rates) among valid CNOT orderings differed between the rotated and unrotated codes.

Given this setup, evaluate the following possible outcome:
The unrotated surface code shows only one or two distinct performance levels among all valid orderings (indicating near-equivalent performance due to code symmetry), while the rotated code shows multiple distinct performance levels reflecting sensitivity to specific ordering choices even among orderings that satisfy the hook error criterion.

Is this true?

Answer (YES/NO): NO